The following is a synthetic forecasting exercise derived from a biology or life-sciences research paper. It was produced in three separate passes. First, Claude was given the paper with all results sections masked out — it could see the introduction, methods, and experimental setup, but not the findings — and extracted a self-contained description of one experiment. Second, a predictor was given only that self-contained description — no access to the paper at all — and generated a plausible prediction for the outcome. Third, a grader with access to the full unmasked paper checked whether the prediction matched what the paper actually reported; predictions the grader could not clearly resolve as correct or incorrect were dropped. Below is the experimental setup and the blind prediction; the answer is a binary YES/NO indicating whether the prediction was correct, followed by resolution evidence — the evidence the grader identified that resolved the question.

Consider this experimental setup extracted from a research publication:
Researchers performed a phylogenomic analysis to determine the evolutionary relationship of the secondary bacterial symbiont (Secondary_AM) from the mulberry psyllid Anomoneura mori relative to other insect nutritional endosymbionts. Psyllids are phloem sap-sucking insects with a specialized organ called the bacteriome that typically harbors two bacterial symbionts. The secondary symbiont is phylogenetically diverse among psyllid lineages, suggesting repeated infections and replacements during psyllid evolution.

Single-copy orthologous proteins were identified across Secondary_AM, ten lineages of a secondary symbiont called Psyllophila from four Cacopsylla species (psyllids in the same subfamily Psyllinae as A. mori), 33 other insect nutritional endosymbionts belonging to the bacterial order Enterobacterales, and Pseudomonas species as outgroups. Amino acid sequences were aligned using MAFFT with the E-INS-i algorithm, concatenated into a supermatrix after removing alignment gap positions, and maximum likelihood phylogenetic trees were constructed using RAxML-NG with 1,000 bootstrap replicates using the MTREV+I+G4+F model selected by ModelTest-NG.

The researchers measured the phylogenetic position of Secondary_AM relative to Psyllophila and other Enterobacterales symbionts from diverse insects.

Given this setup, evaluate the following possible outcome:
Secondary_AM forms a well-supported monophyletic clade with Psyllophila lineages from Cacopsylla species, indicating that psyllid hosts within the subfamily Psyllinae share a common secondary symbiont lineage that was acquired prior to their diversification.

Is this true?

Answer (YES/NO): YES